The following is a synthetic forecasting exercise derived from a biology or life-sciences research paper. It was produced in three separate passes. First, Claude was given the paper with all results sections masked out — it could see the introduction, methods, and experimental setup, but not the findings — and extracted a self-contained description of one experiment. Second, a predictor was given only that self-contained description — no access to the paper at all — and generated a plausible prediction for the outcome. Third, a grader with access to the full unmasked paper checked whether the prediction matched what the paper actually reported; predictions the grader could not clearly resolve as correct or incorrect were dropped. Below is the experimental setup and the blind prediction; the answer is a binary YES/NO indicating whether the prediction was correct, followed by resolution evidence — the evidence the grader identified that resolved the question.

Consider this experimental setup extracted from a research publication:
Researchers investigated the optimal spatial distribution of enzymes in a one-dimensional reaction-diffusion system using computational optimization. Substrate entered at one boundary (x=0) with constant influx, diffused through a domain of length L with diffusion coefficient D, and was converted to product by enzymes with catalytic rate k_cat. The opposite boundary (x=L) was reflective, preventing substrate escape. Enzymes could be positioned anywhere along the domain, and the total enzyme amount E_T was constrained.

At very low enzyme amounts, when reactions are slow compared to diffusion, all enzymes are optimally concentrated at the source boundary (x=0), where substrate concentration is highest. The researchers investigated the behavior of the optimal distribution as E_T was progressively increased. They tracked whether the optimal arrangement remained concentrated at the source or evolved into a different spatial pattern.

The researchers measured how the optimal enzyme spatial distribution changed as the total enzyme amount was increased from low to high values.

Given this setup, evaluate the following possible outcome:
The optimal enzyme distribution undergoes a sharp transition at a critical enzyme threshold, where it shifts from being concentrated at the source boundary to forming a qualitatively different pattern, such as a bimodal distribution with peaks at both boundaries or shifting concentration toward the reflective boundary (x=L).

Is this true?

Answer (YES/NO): NO